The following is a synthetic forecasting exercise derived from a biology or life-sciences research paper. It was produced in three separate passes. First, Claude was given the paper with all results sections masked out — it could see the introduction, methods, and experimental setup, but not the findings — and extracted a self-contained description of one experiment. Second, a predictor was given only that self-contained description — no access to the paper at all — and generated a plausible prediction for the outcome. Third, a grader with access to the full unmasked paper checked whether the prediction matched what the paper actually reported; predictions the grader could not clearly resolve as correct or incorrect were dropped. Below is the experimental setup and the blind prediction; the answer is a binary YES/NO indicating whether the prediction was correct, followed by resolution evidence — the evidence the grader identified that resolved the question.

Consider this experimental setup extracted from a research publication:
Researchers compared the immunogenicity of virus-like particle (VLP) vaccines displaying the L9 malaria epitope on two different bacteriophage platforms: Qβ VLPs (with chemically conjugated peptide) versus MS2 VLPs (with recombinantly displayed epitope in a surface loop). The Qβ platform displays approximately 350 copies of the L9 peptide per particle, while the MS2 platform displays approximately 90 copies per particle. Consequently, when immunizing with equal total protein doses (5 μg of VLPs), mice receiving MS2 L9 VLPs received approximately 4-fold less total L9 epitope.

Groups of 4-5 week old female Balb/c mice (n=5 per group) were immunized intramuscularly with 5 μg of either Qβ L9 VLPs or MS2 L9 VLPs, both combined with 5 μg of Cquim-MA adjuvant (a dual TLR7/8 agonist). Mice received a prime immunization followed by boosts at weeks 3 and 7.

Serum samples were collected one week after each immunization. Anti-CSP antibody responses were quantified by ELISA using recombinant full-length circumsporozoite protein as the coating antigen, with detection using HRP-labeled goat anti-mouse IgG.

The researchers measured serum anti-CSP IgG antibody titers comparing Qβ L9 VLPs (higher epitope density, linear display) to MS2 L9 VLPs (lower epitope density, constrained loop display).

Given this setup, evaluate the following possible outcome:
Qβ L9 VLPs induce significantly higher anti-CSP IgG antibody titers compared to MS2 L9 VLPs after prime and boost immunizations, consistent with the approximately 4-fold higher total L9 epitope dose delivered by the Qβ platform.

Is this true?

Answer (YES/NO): NO